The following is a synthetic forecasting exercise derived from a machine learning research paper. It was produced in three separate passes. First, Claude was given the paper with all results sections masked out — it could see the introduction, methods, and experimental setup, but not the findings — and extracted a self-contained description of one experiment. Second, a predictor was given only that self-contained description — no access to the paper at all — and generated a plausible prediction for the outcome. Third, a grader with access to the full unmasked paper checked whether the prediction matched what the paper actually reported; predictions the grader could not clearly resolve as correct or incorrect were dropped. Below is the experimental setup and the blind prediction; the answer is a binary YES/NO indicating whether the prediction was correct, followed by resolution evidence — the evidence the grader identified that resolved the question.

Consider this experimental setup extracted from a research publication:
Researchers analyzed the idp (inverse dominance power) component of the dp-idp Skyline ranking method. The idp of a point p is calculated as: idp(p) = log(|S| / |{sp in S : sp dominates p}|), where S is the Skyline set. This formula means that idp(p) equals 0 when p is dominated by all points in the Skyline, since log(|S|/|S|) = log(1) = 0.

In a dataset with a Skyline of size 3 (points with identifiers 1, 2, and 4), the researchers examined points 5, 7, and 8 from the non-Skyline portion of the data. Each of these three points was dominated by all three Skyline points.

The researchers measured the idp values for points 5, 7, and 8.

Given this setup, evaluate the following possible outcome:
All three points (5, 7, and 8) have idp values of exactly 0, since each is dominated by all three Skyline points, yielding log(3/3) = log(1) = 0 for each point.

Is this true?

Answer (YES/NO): YES